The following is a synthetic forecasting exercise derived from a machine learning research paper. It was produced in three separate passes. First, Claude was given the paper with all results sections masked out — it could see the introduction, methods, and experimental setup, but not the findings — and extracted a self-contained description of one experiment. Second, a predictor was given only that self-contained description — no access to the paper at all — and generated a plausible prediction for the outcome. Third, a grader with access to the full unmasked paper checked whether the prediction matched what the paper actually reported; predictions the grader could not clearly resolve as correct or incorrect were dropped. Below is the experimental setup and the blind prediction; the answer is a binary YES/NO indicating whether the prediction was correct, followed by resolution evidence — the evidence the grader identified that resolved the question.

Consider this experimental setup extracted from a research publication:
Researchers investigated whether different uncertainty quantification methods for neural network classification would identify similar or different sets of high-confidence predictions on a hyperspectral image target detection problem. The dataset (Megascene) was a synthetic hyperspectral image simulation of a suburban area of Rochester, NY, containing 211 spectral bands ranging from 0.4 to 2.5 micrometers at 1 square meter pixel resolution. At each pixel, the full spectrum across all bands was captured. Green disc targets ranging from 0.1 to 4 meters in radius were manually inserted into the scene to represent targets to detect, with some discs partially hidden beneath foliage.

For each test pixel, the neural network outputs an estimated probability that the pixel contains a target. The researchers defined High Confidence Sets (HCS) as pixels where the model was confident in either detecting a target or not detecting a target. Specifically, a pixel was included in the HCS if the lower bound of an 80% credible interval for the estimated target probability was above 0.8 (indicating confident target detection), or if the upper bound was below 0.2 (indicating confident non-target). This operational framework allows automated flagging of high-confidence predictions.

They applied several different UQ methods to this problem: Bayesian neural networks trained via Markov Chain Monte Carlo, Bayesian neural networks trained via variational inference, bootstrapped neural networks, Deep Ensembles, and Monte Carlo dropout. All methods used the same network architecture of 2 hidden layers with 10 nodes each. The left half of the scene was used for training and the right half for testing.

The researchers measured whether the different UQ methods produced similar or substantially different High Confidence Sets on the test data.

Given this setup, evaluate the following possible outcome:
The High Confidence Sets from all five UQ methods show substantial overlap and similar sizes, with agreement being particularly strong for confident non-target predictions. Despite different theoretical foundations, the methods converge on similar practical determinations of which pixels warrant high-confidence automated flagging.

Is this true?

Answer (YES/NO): NO